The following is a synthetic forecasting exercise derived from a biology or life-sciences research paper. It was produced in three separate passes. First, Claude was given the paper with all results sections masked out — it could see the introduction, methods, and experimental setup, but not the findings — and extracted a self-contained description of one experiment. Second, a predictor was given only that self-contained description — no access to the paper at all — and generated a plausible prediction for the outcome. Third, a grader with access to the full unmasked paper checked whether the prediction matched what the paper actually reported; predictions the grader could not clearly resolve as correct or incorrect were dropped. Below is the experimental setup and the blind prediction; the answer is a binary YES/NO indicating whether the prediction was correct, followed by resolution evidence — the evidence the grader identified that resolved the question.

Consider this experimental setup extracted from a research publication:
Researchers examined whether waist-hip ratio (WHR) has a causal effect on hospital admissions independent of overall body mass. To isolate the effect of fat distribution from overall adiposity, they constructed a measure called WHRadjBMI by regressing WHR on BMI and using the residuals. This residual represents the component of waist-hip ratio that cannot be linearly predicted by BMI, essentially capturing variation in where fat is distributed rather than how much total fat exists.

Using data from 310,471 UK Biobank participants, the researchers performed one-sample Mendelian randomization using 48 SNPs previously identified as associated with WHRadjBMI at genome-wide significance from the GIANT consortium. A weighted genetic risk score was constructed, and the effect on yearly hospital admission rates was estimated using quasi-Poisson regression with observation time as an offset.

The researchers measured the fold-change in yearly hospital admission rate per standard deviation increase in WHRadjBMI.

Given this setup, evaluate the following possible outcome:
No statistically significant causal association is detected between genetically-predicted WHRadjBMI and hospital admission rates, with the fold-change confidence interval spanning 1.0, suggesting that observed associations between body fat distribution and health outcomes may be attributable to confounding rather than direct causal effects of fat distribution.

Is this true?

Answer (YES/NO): NO